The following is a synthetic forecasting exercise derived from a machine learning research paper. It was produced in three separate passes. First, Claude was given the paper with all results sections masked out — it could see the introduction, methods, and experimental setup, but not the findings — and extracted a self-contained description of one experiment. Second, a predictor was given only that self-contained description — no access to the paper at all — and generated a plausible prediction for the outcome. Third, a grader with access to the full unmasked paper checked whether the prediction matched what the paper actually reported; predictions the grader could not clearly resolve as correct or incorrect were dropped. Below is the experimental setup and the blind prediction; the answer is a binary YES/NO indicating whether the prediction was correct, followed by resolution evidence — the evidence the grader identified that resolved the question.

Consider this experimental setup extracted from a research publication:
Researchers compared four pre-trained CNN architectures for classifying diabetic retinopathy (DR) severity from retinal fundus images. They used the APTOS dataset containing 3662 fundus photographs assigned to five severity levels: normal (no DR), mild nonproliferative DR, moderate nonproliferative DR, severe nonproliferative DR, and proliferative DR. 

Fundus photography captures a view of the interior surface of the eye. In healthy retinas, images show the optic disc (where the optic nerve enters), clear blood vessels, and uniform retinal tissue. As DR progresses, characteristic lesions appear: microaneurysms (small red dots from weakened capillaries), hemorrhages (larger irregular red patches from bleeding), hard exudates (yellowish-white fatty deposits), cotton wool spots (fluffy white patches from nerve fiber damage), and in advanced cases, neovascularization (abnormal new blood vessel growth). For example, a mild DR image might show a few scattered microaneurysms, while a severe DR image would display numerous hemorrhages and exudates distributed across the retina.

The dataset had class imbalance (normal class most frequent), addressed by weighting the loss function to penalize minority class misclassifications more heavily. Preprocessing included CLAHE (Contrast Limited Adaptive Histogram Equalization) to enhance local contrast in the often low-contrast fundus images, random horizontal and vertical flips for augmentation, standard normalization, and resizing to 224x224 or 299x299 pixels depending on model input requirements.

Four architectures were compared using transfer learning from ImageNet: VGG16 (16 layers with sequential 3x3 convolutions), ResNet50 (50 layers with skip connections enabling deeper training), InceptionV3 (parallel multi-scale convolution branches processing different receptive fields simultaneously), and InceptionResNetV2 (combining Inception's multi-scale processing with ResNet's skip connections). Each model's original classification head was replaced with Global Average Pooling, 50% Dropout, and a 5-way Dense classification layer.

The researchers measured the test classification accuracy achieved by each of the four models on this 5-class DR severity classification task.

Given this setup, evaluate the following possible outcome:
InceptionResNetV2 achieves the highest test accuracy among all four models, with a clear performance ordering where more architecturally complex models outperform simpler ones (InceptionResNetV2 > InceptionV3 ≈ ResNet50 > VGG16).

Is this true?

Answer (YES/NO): NO